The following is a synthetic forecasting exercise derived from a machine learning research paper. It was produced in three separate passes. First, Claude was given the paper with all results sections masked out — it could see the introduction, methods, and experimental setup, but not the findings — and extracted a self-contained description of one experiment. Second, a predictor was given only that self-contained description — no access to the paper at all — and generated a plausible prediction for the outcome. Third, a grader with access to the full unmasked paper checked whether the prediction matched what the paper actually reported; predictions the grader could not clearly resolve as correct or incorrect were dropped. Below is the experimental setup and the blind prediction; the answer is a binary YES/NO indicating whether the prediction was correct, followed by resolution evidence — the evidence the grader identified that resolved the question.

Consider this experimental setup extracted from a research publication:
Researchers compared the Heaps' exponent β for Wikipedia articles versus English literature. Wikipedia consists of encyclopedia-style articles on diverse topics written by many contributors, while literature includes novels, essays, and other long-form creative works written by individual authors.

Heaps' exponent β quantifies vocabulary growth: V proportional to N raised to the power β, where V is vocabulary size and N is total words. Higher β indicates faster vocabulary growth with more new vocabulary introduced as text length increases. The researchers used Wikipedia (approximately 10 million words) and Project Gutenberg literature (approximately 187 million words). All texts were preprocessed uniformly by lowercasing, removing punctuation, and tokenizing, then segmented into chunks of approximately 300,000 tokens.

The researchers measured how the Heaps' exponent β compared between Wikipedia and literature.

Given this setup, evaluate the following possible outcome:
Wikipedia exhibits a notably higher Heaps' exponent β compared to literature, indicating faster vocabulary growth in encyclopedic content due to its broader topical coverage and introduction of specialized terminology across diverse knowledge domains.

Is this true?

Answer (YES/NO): YES